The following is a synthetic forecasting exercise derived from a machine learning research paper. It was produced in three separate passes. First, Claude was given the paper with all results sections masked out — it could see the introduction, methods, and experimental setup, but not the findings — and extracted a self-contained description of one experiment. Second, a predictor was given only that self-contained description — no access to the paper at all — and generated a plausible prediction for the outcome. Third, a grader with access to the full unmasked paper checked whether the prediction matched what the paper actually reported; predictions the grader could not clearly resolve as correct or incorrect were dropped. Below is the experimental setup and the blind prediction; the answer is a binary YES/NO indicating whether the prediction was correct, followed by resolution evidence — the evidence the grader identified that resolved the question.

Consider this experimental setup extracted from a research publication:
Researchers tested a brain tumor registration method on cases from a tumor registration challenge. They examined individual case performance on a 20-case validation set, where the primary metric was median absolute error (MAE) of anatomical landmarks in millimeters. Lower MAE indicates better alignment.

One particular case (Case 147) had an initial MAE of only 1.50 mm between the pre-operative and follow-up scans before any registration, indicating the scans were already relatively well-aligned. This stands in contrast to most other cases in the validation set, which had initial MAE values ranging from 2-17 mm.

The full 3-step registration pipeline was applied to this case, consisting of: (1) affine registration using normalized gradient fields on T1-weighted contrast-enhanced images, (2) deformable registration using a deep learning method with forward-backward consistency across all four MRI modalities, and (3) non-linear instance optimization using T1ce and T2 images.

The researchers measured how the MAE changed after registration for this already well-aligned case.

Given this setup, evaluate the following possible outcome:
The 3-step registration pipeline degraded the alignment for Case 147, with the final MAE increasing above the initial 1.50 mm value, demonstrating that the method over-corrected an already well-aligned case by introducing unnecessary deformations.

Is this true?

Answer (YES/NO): YES